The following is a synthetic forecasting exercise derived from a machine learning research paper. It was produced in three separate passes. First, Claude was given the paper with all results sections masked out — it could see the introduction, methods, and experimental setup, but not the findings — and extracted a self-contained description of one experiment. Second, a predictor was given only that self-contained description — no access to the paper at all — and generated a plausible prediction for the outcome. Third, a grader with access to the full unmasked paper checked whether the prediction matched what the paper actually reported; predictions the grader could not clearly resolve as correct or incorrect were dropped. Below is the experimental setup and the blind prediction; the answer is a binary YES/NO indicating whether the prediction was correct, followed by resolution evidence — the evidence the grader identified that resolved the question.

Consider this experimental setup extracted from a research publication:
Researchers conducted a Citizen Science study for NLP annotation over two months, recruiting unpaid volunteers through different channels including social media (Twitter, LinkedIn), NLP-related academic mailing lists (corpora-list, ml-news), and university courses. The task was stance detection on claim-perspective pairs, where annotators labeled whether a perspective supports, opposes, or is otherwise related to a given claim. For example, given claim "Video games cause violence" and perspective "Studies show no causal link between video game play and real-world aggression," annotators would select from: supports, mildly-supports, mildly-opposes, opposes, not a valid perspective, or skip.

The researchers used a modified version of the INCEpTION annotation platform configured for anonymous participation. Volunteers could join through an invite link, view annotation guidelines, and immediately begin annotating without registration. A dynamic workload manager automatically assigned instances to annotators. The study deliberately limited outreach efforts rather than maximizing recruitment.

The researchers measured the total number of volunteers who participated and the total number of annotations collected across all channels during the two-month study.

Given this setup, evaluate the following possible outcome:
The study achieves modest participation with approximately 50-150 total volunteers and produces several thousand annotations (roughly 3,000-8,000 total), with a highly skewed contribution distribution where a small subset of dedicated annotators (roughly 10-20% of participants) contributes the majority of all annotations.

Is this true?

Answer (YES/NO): NO